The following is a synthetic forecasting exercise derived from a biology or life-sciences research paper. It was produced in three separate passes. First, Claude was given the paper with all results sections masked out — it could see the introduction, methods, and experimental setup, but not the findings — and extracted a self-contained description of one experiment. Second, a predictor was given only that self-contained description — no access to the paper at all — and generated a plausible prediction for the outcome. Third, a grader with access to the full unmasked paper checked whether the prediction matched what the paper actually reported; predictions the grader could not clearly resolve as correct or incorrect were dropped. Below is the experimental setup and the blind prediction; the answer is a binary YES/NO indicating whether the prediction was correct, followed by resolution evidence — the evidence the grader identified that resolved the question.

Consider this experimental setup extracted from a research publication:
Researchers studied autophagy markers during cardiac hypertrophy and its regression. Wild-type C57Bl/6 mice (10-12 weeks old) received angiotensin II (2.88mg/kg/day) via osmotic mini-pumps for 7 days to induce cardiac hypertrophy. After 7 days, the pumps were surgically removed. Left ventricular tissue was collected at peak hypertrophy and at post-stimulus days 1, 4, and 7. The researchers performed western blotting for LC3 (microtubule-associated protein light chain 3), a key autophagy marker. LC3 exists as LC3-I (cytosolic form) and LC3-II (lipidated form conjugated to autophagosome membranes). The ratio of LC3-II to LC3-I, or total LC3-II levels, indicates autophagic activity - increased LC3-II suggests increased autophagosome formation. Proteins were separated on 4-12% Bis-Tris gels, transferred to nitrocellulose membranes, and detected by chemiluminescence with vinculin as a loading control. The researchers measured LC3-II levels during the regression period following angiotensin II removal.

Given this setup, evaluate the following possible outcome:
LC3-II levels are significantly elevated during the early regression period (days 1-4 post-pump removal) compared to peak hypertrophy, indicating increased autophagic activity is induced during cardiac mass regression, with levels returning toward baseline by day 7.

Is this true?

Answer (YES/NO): NO